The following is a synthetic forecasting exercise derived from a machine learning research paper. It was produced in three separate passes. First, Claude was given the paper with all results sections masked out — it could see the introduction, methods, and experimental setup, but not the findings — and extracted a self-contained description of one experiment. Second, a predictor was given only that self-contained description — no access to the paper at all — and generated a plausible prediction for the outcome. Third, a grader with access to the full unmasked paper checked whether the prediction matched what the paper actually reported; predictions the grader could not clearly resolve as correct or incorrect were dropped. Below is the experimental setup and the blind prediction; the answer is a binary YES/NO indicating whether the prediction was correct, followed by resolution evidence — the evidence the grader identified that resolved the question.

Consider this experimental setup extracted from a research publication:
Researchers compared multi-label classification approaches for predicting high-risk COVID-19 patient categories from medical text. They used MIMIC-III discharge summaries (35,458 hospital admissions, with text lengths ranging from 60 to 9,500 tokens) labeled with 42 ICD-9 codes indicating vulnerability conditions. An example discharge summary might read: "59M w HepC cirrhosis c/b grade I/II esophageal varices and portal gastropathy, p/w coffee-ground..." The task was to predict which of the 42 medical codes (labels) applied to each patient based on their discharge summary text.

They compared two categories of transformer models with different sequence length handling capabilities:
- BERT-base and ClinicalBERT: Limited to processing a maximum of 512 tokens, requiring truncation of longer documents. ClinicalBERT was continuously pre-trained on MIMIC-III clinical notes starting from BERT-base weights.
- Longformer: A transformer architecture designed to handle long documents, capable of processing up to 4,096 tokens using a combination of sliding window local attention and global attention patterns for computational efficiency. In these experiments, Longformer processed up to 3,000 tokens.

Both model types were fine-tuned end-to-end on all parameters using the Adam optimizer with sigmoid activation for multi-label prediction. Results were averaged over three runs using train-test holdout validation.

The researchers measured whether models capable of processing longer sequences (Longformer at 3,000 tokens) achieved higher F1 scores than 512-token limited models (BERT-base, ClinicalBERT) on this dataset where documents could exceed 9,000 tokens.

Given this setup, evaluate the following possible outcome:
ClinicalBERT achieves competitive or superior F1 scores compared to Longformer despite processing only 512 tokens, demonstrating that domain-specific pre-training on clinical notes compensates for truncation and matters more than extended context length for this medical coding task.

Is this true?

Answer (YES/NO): NO